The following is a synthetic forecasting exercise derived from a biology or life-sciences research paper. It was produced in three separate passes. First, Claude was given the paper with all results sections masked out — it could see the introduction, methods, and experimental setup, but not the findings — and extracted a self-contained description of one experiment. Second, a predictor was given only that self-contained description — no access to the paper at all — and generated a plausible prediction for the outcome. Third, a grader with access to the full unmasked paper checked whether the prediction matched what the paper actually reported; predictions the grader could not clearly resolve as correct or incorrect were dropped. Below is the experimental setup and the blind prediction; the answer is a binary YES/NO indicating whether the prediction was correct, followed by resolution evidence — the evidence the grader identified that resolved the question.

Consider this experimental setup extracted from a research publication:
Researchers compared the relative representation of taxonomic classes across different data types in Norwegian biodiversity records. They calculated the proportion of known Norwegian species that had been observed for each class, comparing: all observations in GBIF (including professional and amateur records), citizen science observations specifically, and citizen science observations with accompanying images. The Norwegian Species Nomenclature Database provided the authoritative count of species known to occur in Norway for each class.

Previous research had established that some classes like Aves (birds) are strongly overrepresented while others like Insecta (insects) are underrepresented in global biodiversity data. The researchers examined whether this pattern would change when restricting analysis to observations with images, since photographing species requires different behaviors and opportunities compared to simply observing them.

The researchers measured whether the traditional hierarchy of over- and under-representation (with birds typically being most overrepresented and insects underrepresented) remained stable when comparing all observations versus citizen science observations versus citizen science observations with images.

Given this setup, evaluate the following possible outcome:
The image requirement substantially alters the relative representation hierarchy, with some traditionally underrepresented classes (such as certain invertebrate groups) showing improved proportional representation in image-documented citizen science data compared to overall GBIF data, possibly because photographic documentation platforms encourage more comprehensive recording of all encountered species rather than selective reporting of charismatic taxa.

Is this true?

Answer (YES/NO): YES